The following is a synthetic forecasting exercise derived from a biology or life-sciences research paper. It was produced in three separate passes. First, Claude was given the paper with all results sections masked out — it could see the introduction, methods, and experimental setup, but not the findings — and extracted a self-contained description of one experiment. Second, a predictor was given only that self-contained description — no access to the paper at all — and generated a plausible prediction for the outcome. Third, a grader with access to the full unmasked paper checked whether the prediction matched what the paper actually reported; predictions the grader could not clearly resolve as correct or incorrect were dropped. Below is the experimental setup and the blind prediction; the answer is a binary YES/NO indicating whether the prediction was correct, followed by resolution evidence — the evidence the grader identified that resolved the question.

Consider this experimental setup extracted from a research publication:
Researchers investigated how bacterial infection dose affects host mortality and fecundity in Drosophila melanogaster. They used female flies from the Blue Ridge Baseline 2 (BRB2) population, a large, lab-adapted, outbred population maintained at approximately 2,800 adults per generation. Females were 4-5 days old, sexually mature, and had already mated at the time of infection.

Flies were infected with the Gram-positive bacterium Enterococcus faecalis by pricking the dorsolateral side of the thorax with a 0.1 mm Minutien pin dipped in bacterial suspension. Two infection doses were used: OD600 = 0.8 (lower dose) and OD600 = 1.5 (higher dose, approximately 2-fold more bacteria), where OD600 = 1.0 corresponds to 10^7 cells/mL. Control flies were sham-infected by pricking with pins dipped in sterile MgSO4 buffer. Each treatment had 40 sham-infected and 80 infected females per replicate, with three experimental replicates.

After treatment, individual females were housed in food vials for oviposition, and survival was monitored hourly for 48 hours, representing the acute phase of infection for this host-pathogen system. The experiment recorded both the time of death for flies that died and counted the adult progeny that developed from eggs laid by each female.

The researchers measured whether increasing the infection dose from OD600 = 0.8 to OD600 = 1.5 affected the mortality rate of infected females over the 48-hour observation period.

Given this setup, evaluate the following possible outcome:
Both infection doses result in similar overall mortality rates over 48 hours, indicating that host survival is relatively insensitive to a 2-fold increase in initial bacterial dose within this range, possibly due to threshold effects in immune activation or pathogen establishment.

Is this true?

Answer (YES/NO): YES